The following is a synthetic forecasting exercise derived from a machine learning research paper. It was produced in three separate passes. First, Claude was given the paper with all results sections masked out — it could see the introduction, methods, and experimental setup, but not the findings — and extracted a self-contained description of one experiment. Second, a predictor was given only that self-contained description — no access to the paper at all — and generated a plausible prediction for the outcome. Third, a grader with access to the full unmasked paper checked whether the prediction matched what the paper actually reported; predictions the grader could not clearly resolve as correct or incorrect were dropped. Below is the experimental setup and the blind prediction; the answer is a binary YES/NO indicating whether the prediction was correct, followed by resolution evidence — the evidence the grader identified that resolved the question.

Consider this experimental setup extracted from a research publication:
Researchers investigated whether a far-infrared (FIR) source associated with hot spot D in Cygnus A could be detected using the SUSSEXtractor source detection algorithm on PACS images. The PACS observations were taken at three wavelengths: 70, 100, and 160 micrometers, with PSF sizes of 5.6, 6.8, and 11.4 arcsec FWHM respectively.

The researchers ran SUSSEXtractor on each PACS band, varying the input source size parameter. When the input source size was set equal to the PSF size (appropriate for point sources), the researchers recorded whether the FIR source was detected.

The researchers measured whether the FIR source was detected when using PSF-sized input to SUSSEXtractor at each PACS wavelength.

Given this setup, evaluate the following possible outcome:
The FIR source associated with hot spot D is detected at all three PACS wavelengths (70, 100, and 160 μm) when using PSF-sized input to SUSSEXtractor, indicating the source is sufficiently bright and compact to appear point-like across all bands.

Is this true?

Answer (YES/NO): NO